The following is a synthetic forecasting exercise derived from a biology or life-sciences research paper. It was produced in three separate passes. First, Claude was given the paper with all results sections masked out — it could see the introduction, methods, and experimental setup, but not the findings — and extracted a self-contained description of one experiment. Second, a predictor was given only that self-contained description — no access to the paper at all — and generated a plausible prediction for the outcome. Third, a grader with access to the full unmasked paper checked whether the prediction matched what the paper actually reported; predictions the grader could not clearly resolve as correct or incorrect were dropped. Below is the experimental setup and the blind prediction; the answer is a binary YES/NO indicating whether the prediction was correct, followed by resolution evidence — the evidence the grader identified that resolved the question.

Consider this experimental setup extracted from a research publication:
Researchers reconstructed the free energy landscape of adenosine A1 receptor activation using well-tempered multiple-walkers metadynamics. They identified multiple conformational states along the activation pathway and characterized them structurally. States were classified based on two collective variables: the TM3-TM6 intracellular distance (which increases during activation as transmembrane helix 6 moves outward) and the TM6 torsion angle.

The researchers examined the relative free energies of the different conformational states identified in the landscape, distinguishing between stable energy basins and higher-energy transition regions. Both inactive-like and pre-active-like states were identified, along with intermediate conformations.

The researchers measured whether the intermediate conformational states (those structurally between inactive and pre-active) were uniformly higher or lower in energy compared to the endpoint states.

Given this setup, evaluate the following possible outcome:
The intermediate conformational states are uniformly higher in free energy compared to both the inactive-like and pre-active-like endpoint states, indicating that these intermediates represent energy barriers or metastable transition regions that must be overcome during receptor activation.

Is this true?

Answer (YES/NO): NO